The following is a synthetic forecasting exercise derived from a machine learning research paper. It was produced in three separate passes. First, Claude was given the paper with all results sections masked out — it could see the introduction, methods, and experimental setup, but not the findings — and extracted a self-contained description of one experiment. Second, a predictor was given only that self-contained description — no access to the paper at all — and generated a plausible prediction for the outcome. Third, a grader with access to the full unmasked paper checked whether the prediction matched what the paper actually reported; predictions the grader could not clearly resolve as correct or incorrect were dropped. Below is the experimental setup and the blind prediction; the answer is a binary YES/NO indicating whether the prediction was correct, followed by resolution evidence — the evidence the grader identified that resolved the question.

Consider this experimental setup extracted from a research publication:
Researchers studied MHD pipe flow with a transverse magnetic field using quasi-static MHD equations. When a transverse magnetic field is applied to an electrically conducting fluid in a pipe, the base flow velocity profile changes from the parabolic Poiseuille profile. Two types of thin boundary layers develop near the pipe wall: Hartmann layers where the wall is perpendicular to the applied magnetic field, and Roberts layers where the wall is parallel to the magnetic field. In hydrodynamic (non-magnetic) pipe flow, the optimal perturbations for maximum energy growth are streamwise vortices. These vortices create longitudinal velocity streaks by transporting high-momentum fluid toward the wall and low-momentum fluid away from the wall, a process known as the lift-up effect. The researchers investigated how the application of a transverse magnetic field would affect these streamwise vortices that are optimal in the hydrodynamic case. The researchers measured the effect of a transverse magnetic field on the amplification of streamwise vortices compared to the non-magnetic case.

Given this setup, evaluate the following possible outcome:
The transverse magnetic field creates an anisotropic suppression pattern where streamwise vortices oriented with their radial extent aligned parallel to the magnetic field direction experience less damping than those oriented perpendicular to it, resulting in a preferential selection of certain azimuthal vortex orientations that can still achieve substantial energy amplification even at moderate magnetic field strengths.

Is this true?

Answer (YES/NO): NO